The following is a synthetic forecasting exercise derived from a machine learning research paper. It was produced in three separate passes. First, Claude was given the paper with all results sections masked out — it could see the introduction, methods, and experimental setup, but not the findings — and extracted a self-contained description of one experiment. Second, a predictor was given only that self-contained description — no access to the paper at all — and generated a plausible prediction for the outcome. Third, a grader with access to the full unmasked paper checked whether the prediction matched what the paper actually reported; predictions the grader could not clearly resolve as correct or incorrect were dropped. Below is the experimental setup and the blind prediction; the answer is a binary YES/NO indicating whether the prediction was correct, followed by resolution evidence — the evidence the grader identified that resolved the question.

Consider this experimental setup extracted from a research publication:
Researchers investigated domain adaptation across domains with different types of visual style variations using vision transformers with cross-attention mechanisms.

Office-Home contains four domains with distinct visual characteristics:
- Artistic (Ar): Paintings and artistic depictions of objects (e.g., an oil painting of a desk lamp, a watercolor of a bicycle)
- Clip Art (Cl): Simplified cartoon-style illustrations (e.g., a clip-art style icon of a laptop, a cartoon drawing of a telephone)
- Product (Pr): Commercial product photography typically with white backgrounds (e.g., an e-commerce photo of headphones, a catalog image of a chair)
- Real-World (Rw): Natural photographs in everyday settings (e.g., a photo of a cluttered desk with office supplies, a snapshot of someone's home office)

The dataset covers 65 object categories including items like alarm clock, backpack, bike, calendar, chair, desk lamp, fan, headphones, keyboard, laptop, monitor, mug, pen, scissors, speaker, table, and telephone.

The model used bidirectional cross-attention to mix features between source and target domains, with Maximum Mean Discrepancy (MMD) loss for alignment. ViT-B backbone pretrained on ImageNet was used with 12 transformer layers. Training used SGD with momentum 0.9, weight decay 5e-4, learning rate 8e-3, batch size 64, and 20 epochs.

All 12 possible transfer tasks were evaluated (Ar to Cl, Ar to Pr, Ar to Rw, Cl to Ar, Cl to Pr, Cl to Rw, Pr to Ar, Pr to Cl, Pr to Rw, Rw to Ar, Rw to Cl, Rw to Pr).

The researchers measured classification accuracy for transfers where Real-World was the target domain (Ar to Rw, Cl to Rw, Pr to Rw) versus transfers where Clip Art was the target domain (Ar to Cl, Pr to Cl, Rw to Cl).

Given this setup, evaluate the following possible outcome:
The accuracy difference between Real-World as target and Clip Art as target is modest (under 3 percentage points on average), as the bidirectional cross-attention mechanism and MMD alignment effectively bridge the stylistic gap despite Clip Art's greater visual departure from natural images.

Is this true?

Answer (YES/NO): NO